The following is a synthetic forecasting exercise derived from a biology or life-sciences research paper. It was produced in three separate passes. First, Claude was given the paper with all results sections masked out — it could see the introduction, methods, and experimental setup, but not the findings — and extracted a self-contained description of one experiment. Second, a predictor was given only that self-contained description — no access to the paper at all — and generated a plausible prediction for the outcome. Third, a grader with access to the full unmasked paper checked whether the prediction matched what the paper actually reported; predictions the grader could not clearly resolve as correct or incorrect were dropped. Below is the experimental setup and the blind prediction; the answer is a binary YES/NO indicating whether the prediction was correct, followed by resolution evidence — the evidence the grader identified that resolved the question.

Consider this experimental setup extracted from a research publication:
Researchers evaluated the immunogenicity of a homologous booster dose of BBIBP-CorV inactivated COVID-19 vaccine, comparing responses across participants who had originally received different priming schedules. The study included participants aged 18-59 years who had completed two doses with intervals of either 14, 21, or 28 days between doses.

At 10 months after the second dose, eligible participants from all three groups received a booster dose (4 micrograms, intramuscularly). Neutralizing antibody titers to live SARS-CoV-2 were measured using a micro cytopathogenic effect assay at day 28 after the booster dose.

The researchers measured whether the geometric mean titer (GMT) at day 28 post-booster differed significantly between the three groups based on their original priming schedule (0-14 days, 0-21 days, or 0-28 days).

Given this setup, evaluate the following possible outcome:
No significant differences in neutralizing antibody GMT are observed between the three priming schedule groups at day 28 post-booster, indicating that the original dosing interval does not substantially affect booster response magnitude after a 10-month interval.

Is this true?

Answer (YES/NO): YES